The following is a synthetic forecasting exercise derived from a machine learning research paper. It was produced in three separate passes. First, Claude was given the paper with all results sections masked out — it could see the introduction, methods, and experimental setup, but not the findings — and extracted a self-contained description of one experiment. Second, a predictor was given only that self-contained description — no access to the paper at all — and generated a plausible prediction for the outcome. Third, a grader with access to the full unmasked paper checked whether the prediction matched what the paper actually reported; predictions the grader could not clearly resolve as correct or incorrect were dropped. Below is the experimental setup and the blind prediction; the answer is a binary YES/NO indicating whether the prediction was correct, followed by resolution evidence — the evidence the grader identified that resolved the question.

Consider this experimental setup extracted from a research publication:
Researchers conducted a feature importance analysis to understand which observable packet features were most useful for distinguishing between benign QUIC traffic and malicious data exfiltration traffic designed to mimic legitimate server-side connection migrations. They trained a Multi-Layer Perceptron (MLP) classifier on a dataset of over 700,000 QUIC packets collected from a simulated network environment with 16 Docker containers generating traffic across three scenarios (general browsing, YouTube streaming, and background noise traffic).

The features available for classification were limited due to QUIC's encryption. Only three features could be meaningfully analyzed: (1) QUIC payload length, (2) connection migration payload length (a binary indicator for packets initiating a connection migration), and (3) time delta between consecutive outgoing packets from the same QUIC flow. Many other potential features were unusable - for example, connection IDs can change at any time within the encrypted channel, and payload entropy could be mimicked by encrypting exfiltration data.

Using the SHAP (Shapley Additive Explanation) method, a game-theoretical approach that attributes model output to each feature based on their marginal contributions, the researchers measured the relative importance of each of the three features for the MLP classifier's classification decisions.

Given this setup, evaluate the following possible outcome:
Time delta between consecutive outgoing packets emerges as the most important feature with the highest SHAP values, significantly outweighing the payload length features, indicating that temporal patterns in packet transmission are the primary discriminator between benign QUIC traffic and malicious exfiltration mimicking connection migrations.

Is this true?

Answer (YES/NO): YES